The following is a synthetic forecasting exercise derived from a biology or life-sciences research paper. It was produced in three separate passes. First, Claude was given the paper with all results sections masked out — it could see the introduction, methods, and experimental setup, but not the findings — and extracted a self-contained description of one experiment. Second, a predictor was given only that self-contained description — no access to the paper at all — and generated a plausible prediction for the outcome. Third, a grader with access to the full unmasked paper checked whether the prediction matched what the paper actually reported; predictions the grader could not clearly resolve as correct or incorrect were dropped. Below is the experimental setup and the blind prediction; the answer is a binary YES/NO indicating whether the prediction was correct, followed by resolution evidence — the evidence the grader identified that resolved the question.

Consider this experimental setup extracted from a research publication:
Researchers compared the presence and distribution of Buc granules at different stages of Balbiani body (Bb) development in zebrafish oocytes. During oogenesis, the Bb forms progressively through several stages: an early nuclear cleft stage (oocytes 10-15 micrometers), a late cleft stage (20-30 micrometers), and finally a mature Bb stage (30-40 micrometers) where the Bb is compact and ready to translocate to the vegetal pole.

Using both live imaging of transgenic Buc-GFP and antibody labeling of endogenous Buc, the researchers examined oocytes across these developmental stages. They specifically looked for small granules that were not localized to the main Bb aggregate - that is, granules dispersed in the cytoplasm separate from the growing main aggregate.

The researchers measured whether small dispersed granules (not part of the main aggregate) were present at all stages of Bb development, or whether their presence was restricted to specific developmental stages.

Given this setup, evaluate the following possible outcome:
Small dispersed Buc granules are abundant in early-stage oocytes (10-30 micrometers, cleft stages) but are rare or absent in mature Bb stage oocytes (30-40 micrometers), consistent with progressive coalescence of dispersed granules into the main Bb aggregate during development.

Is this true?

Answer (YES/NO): YES